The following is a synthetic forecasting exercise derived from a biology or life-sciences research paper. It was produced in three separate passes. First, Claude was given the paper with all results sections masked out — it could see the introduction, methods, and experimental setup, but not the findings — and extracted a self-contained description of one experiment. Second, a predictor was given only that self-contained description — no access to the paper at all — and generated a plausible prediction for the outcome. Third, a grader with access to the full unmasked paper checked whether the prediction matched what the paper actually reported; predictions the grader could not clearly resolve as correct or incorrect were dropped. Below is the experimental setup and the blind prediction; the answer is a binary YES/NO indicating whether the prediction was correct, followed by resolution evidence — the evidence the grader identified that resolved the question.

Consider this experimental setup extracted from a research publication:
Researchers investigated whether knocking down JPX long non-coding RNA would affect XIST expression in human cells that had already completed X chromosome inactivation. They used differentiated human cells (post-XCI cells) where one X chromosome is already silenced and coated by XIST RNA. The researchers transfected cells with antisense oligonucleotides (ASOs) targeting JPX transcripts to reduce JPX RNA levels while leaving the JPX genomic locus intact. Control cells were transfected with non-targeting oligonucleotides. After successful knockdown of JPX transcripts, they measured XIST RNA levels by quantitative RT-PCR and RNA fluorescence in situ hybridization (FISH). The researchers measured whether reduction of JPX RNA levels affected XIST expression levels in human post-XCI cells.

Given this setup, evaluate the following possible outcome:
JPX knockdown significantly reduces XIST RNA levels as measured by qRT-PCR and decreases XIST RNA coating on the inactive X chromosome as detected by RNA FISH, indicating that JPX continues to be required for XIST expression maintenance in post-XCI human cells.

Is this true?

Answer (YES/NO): NO